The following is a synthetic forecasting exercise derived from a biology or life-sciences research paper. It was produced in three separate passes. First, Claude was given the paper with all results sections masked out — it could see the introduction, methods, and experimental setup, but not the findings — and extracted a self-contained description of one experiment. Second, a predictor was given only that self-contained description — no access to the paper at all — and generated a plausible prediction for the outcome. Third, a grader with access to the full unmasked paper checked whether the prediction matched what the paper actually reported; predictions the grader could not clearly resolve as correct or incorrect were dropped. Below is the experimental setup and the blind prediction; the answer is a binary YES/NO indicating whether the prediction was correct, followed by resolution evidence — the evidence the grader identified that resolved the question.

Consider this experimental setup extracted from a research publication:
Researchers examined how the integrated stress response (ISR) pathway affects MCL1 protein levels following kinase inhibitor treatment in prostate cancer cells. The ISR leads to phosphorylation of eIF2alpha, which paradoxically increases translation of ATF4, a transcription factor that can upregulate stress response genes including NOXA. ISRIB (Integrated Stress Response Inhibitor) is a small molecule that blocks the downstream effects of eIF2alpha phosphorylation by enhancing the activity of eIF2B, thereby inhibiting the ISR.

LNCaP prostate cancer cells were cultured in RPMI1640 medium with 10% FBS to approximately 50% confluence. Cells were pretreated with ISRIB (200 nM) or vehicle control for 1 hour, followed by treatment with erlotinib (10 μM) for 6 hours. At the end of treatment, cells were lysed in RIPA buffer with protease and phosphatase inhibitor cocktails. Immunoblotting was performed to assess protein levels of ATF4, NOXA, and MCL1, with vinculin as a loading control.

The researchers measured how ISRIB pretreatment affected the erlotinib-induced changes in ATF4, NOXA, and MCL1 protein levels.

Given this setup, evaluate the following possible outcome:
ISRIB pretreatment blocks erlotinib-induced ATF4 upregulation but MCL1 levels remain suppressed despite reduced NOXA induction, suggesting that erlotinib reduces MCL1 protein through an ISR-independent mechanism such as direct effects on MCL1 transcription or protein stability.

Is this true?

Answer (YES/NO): NO